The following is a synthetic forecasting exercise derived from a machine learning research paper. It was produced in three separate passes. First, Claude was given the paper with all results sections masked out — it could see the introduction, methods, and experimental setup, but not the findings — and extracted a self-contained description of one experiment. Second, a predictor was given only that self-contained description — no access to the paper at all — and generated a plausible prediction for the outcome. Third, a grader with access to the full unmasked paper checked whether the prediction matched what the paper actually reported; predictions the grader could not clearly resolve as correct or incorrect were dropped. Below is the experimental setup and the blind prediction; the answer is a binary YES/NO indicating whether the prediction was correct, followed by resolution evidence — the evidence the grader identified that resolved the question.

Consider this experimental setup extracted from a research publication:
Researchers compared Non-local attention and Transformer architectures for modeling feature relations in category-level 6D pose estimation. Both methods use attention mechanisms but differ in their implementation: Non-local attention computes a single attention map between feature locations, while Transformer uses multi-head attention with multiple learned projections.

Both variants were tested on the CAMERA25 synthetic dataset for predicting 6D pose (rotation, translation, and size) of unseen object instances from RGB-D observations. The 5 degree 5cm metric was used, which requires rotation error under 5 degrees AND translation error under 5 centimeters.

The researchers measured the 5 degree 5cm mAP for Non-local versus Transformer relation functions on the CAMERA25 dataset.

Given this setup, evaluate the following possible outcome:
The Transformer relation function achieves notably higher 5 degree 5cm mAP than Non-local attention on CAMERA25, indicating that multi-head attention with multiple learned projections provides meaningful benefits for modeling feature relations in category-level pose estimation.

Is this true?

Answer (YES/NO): YES